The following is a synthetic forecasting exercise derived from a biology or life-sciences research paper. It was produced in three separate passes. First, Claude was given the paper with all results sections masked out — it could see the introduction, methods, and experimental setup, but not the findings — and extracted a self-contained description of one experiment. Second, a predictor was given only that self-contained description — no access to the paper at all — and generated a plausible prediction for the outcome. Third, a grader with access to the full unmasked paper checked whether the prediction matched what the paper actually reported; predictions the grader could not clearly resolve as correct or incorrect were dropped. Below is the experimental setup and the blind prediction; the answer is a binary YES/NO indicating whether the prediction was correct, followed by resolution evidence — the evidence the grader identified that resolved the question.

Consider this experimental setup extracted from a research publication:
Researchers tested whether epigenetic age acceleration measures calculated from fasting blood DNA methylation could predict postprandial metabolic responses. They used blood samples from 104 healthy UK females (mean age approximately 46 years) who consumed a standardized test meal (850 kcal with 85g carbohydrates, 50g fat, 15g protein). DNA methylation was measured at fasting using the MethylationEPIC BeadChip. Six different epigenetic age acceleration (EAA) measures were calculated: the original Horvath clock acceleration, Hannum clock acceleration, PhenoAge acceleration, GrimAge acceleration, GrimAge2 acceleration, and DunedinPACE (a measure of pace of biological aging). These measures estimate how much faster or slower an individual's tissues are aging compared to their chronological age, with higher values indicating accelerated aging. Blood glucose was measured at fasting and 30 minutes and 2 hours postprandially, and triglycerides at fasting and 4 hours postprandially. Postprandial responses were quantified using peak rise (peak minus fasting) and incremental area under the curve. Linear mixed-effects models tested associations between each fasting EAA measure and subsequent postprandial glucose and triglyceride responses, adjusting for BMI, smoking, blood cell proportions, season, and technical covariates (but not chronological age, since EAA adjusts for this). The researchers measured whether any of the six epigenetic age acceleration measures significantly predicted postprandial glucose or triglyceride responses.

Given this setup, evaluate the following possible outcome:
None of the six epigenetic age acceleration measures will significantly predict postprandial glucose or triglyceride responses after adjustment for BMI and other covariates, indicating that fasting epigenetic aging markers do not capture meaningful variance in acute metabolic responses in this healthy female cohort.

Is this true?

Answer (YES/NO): YES